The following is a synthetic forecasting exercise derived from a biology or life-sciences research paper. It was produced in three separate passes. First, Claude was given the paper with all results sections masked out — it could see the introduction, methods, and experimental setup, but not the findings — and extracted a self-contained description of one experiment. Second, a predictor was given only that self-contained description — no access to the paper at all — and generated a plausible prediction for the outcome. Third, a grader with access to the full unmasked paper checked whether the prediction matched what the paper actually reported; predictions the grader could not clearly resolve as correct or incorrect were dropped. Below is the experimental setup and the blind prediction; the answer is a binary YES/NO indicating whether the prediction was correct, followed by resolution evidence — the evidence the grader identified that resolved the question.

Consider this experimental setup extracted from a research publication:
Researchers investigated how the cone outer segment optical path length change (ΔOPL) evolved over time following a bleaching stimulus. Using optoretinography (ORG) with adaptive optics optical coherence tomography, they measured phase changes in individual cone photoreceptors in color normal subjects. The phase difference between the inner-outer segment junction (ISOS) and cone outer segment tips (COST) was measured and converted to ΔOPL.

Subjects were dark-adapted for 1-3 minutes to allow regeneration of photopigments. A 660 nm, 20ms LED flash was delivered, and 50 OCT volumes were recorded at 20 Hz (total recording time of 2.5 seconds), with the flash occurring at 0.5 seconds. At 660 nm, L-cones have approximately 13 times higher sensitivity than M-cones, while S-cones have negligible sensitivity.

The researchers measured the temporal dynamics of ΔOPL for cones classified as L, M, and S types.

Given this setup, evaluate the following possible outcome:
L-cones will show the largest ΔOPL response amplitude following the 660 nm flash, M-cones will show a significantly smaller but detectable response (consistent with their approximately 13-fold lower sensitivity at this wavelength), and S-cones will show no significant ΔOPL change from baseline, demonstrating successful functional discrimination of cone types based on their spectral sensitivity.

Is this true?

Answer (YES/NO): NO